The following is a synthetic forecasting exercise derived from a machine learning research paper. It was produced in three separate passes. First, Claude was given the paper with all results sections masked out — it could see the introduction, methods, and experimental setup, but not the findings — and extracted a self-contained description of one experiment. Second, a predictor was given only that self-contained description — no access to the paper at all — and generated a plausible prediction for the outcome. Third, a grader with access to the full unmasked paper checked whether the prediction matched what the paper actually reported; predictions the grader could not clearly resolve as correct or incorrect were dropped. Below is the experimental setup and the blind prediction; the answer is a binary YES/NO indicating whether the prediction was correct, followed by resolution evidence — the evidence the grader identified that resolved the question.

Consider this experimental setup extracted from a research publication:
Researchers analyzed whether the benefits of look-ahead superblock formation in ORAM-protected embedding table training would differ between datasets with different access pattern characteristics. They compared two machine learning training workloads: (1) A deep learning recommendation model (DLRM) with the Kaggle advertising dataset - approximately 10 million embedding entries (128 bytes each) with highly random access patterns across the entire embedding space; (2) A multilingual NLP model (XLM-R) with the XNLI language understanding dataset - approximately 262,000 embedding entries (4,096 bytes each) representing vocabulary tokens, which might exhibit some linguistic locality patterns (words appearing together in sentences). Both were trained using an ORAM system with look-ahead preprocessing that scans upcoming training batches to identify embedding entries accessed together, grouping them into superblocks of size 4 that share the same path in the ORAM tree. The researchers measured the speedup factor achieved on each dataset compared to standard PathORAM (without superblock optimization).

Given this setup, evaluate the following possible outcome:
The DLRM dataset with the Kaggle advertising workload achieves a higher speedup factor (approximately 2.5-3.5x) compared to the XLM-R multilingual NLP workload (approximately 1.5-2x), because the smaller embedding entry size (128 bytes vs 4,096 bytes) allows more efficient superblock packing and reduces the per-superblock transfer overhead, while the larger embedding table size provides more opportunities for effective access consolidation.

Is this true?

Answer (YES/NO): NO